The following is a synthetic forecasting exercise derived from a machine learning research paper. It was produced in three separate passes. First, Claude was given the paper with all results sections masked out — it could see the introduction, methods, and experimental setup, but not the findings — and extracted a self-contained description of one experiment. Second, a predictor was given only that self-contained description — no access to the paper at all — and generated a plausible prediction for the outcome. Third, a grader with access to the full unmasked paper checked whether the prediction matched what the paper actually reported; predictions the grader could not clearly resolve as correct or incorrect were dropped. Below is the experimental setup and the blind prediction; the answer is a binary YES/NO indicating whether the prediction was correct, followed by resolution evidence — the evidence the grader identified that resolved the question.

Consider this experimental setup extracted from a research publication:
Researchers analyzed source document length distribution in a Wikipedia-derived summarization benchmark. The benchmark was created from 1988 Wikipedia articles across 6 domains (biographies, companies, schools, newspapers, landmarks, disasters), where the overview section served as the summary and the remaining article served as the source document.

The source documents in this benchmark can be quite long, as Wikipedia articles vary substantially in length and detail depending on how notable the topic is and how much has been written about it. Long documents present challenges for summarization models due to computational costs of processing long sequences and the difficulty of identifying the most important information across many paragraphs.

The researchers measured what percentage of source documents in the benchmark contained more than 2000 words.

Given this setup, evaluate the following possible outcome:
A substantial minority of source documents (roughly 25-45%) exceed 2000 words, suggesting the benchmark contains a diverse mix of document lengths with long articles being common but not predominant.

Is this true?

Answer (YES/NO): YES